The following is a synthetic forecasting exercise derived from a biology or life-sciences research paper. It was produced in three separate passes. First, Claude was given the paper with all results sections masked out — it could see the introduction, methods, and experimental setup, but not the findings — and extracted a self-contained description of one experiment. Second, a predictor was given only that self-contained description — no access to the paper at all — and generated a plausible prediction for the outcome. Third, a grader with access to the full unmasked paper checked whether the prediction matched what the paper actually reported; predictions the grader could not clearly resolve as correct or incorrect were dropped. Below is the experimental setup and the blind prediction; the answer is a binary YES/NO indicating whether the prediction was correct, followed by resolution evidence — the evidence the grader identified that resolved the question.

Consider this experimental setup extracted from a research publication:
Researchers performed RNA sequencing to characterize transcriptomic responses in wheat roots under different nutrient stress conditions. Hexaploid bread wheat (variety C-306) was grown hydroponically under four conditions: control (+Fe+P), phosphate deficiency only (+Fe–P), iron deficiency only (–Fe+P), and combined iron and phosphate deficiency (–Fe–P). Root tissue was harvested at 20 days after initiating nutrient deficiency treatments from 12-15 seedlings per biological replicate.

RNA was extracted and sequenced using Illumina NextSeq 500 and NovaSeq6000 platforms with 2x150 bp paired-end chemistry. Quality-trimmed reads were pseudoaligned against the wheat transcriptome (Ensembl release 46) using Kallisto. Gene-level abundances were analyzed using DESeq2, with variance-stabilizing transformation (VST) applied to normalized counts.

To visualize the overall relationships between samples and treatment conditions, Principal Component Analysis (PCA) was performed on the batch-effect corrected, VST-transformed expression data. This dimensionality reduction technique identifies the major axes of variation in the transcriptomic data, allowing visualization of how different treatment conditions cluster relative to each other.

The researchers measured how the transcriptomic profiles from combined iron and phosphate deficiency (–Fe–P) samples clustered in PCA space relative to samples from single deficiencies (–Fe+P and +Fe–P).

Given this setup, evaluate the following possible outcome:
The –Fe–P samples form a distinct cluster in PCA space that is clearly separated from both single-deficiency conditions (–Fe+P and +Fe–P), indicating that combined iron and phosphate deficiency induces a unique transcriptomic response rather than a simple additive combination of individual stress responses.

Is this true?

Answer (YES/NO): NO